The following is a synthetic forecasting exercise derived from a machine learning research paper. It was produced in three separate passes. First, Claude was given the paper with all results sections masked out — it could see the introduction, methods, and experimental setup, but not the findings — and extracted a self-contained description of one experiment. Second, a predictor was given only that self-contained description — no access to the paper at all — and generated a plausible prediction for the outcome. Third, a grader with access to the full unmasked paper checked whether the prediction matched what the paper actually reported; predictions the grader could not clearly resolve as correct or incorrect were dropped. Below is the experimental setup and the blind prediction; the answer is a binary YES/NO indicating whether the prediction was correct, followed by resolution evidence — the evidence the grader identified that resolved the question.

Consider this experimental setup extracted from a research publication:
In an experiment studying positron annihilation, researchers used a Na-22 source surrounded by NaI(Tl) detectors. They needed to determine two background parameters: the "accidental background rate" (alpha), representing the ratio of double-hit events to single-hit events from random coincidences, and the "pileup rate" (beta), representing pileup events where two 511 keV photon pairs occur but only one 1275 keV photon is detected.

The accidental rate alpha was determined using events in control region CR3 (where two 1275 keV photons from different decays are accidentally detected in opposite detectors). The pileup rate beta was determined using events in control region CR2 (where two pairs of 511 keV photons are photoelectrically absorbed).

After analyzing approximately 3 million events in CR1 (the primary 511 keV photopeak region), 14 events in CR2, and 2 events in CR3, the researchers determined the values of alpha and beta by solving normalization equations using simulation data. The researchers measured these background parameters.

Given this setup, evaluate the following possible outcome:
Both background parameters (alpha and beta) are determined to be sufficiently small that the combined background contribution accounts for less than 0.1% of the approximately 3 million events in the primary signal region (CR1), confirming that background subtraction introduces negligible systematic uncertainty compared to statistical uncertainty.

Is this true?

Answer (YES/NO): NO